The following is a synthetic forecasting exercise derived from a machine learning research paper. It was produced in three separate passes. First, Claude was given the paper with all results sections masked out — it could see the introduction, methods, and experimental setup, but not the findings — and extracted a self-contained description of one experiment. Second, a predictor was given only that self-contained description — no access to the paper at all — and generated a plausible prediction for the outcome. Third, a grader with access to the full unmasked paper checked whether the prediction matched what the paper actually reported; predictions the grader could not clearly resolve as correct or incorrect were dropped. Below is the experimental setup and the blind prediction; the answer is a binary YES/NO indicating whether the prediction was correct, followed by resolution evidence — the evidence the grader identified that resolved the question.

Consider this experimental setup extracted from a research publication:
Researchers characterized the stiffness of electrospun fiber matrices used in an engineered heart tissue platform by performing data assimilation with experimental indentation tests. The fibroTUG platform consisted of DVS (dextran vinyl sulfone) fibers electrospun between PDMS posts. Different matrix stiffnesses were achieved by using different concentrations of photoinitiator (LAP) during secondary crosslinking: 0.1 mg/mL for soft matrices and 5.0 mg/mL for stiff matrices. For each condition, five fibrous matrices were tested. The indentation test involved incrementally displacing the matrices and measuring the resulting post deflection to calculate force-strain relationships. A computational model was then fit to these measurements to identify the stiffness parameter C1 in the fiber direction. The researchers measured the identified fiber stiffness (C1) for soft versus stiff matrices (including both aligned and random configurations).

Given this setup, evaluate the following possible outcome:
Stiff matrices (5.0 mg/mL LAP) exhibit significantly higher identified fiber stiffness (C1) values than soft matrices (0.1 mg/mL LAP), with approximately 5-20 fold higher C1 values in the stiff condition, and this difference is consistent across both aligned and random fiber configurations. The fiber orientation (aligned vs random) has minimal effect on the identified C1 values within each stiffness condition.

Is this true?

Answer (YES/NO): NO